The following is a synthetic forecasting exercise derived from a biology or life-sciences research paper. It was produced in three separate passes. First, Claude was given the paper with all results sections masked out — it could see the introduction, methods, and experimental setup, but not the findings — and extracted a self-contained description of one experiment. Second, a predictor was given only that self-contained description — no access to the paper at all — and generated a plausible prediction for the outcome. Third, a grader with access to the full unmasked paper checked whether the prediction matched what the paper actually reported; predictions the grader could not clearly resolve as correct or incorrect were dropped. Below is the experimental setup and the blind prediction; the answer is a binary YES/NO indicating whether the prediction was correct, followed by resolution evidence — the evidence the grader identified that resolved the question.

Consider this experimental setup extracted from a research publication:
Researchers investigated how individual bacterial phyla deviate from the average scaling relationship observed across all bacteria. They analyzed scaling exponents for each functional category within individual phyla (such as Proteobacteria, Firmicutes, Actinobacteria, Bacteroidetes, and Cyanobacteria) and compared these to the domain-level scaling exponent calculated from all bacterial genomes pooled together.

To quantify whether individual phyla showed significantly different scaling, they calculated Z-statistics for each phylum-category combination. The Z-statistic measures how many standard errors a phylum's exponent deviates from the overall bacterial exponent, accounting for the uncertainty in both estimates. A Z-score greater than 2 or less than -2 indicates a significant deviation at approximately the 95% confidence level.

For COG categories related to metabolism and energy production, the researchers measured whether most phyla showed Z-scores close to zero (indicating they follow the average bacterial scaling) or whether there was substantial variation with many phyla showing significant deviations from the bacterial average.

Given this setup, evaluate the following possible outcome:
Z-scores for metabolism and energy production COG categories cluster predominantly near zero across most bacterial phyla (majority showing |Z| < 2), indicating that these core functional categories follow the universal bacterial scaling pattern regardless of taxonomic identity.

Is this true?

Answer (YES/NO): NO